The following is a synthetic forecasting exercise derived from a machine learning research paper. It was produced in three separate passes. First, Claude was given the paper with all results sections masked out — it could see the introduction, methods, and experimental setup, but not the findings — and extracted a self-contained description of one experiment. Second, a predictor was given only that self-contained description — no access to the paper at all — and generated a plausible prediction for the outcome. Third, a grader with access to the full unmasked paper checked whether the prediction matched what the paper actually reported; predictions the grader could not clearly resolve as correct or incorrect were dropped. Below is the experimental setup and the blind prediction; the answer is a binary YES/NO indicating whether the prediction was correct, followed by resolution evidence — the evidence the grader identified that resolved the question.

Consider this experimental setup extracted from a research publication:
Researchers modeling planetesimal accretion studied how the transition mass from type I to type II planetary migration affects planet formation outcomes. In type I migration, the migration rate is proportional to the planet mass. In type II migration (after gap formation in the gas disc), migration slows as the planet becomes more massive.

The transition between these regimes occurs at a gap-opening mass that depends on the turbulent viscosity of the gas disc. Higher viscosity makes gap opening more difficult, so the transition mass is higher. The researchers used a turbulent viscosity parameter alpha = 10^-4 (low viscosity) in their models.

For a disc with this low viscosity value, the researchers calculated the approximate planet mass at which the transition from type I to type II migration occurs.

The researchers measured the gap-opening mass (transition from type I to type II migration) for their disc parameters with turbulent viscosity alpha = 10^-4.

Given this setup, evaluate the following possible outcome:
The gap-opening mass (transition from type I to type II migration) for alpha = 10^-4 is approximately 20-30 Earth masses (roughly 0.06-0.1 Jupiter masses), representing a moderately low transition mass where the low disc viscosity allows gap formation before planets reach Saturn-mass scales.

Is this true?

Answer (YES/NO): YES